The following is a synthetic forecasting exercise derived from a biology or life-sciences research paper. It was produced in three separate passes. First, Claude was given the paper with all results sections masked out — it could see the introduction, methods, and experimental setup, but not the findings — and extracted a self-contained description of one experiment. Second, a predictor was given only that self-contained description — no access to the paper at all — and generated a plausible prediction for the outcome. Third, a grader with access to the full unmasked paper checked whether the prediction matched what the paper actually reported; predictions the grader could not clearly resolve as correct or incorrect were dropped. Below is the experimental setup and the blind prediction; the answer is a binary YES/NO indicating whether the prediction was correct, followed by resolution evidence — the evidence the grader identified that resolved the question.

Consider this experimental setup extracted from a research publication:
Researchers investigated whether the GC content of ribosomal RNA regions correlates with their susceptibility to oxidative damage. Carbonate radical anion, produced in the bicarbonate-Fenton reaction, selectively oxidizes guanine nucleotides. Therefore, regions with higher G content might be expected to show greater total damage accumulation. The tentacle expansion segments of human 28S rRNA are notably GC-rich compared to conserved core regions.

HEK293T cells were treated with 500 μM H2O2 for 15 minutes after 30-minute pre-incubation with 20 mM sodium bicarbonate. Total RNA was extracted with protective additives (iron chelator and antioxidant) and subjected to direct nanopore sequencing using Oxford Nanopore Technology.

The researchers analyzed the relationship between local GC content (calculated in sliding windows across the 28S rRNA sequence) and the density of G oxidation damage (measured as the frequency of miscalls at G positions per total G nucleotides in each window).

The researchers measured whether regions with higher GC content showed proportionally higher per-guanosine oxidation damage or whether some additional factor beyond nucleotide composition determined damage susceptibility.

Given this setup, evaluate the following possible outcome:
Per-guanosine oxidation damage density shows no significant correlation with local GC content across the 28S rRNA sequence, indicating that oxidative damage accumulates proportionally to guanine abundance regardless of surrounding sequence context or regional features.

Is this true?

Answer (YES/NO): NO